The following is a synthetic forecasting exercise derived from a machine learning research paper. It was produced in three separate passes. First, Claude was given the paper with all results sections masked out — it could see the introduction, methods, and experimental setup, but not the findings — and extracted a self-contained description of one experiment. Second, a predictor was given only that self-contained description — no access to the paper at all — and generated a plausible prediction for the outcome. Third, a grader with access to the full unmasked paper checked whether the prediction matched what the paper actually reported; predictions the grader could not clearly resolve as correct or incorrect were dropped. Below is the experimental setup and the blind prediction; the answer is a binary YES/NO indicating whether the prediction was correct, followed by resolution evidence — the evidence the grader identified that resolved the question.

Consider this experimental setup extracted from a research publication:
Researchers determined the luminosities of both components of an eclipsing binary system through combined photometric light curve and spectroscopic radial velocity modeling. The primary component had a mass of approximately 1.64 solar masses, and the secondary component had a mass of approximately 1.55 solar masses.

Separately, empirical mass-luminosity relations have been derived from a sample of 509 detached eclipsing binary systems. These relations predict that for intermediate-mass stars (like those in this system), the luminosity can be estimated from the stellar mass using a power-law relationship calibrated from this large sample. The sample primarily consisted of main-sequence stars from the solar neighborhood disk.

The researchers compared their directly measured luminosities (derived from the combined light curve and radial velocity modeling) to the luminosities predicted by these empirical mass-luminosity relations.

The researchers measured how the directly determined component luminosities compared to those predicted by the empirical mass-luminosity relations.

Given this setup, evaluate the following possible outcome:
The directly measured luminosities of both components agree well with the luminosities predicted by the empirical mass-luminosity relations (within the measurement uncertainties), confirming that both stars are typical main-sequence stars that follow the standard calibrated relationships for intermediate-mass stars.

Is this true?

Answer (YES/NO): NO